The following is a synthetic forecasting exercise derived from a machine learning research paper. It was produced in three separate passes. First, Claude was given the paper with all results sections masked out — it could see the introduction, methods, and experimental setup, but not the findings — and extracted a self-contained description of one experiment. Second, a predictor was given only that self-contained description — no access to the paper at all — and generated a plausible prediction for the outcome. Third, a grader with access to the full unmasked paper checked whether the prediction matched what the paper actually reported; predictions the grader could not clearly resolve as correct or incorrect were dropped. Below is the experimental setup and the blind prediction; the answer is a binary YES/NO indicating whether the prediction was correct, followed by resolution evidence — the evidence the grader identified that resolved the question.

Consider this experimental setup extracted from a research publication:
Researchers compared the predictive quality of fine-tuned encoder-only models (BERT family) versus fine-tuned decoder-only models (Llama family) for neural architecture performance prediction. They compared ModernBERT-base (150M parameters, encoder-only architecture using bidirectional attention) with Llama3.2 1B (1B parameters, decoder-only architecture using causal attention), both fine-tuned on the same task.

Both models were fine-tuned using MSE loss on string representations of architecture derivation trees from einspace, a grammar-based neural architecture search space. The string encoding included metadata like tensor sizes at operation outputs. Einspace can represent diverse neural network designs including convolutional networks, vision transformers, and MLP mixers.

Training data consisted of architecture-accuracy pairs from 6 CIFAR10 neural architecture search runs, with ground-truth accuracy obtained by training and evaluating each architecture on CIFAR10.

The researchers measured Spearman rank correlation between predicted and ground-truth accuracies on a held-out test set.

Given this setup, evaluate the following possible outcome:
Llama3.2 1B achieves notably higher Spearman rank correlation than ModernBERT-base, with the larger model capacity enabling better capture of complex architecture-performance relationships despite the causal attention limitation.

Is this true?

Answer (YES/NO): NO